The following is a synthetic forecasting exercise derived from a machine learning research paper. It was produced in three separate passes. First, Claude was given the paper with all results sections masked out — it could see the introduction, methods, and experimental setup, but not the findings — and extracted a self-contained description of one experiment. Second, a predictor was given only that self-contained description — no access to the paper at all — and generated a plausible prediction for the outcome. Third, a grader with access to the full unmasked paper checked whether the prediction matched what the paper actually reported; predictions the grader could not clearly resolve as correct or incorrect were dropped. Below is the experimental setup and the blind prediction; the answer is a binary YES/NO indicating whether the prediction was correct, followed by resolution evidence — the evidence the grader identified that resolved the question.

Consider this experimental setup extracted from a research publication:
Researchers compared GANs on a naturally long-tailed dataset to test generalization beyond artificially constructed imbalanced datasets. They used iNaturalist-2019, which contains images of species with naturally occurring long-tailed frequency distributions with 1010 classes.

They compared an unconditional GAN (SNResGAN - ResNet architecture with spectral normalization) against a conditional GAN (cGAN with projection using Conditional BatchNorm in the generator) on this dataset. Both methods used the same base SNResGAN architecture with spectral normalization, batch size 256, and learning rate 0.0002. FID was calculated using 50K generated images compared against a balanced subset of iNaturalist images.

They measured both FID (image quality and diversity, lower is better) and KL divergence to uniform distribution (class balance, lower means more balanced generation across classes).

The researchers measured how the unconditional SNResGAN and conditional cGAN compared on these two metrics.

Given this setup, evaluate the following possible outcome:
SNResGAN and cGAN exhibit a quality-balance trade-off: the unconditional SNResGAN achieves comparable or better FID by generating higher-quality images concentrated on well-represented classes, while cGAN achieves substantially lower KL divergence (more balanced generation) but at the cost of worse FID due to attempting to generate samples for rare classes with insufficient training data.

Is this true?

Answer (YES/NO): NO